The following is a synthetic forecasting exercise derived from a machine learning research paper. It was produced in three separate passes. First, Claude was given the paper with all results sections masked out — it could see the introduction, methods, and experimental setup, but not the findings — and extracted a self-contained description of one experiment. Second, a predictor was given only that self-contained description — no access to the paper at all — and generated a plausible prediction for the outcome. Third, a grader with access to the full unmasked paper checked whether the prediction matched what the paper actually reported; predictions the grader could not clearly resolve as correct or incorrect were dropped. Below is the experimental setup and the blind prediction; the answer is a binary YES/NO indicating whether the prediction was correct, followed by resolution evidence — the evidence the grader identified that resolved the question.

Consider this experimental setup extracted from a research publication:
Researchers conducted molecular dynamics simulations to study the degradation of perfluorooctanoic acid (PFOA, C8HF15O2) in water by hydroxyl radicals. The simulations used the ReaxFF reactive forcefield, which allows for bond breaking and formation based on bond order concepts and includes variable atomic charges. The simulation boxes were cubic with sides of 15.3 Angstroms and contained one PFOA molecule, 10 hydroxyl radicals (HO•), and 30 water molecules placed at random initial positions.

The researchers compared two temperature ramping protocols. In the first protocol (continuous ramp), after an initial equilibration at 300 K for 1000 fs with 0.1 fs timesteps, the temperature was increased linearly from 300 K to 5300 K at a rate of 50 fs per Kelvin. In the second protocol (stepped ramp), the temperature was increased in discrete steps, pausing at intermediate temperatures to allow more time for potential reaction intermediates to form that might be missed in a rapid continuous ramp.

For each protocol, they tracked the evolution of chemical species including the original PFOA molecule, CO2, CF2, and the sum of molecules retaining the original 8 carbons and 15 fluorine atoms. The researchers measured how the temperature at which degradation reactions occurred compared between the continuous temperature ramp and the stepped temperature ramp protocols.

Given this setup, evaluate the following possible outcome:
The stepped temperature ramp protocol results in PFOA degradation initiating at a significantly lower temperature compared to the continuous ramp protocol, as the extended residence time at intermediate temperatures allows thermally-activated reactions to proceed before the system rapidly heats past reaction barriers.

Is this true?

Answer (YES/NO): NO